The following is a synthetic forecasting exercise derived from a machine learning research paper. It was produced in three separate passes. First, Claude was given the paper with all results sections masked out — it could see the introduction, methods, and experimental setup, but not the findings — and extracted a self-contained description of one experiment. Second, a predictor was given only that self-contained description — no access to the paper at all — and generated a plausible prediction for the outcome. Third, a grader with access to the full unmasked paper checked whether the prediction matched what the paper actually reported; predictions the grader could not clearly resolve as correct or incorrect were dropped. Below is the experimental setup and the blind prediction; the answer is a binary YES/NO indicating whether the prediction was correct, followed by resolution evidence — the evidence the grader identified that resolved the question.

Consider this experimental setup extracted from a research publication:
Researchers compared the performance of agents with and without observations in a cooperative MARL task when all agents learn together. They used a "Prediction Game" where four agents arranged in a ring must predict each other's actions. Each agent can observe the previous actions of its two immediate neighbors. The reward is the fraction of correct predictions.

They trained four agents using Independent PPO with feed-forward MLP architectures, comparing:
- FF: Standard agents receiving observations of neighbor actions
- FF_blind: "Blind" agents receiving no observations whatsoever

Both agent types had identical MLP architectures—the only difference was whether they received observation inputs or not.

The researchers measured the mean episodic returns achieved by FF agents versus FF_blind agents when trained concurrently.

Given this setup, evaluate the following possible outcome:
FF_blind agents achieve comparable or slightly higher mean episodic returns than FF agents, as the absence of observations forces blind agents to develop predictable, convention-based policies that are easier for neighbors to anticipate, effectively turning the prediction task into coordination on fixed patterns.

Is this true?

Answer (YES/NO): NO